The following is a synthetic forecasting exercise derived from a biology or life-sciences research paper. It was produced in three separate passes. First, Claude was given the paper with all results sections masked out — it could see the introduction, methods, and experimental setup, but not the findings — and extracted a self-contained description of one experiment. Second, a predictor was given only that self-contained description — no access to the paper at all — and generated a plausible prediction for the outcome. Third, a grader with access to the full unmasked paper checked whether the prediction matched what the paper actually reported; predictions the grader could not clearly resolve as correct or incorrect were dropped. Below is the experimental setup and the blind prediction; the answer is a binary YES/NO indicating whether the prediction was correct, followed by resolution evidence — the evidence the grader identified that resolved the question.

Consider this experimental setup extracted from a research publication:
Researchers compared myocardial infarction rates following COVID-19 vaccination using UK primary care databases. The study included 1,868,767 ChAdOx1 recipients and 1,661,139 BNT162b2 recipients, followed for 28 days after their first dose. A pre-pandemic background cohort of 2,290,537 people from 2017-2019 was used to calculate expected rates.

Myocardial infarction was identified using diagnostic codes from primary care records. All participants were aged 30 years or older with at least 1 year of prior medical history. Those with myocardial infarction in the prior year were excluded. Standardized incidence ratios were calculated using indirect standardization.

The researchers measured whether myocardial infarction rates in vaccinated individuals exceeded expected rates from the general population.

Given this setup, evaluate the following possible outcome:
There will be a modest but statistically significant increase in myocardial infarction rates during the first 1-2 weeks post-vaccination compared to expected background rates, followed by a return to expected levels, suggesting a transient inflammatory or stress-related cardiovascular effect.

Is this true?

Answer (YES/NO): NO